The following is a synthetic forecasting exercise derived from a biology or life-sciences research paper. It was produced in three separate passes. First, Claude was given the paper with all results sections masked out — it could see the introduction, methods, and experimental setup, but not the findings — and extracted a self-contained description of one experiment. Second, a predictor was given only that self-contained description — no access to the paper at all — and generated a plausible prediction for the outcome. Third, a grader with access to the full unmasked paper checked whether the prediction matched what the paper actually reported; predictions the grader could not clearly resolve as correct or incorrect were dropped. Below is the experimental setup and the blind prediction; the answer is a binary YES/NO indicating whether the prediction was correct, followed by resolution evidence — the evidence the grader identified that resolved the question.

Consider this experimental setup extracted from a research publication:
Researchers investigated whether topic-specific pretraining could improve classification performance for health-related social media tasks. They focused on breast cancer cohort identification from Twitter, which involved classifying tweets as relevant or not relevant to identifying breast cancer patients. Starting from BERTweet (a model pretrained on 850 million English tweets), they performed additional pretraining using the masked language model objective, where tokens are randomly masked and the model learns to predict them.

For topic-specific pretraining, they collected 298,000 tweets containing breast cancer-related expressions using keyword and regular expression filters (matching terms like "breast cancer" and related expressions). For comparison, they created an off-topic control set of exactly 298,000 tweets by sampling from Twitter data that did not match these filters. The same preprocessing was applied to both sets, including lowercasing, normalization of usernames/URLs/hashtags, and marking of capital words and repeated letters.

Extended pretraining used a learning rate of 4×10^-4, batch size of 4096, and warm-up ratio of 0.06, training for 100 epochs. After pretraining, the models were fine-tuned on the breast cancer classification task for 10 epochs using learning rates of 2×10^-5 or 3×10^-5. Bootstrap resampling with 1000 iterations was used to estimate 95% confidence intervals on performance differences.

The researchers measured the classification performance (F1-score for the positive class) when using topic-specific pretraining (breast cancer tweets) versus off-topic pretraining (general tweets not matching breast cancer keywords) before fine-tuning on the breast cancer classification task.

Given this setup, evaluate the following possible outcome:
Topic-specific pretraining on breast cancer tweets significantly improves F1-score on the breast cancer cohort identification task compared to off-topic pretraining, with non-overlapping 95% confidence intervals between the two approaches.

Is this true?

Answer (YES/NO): NO